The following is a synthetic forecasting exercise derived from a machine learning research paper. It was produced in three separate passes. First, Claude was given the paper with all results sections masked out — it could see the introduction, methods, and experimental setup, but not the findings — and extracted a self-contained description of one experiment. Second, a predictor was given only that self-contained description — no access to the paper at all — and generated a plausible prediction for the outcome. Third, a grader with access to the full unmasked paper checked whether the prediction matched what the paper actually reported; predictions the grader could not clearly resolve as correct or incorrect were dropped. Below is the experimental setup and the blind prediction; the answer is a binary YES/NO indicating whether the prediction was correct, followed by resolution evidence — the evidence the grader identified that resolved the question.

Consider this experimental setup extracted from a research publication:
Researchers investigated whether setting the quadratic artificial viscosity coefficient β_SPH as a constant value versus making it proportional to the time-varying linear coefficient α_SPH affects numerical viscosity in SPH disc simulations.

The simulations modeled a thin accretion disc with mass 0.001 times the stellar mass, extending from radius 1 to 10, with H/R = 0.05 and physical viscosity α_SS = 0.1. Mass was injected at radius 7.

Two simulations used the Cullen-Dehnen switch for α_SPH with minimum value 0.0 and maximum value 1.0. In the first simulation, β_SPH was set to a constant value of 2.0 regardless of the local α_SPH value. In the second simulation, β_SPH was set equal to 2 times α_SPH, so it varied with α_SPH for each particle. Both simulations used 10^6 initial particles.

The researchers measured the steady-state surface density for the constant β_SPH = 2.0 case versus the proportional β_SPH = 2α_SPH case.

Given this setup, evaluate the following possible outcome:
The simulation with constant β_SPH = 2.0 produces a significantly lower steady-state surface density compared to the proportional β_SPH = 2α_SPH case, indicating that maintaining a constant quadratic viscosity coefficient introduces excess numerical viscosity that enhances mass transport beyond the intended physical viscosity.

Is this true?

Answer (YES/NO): YES